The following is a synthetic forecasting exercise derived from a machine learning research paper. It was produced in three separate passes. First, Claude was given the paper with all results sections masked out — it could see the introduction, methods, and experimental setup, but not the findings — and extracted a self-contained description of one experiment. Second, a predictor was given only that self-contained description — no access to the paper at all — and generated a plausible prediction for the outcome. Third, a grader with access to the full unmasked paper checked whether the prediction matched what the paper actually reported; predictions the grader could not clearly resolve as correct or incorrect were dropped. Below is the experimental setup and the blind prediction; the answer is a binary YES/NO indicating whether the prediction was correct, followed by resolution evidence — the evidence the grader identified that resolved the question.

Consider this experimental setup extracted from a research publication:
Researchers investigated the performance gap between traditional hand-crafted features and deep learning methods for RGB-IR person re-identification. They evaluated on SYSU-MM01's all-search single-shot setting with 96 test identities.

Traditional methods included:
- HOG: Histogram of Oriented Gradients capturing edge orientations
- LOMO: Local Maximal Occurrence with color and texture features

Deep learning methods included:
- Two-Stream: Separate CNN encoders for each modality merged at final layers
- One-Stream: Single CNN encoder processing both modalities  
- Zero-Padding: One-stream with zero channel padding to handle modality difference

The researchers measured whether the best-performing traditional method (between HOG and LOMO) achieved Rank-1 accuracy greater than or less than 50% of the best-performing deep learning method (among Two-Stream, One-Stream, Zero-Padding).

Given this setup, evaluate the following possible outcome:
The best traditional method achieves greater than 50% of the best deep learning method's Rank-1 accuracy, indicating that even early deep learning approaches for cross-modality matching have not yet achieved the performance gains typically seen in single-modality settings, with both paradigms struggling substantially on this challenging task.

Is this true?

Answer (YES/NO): NO